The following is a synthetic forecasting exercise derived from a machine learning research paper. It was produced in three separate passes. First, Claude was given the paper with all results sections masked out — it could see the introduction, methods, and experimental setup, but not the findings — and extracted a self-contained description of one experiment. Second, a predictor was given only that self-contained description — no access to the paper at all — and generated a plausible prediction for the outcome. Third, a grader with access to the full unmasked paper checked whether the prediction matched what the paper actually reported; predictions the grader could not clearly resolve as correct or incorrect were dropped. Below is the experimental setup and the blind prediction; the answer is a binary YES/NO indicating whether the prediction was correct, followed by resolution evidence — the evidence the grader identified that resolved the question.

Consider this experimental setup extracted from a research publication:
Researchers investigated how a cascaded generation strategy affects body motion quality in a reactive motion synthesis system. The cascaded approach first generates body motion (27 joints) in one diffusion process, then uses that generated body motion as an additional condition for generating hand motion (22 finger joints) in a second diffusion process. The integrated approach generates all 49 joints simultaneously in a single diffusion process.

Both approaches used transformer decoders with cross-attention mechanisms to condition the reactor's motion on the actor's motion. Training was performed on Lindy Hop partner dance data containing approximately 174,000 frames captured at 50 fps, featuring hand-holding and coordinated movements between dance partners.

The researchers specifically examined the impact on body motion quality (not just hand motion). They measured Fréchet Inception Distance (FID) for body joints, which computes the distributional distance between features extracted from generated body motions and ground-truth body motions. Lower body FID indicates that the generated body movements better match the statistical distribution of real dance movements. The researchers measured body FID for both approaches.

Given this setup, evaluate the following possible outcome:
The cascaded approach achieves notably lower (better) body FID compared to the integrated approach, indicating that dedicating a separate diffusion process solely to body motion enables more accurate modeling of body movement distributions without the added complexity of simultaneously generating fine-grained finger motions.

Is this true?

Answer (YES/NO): YES